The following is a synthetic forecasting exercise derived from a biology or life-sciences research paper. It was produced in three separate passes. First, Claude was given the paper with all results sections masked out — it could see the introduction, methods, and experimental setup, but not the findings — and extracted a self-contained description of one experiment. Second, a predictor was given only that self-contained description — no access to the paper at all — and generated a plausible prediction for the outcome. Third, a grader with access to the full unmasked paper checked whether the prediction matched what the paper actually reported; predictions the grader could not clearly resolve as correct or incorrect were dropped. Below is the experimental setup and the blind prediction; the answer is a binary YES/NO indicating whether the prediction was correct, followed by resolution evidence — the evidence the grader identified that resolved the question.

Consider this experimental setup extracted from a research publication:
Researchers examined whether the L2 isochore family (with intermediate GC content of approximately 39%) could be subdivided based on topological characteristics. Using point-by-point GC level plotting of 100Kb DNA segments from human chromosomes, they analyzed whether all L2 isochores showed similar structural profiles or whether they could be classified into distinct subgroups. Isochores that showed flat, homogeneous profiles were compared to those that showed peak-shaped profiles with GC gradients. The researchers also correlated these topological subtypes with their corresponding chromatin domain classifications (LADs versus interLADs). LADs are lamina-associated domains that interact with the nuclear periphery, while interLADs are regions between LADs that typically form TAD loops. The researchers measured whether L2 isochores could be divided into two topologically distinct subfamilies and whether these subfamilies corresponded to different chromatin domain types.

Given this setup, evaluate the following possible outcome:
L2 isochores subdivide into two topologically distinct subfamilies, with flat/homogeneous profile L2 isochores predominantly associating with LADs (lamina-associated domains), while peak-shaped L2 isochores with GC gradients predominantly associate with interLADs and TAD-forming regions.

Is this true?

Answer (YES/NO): YES